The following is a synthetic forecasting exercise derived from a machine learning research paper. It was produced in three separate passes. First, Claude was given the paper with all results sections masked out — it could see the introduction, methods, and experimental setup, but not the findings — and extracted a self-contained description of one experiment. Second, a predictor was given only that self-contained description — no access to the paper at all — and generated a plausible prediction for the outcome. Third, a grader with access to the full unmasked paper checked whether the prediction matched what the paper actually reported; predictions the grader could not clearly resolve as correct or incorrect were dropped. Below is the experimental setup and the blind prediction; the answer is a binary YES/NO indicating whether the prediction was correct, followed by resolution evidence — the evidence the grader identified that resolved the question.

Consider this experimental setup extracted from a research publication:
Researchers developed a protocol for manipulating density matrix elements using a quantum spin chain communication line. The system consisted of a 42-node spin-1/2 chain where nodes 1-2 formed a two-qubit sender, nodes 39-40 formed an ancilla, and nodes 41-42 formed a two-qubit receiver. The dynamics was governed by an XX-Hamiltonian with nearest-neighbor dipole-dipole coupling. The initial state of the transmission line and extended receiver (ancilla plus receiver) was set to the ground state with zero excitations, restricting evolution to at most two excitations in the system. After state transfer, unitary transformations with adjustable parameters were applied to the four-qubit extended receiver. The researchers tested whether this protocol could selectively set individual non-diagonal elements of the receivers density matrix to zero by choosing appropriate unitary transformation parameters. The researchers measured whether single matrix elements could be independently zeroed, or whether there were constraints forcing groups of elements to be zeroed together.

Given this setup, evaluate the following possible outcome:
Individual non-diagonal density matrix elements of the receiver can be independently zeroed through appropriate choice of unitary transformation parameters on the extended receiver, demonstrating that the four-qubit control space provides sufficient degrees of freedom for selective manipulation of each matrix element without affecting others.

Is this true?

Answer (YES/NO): NO